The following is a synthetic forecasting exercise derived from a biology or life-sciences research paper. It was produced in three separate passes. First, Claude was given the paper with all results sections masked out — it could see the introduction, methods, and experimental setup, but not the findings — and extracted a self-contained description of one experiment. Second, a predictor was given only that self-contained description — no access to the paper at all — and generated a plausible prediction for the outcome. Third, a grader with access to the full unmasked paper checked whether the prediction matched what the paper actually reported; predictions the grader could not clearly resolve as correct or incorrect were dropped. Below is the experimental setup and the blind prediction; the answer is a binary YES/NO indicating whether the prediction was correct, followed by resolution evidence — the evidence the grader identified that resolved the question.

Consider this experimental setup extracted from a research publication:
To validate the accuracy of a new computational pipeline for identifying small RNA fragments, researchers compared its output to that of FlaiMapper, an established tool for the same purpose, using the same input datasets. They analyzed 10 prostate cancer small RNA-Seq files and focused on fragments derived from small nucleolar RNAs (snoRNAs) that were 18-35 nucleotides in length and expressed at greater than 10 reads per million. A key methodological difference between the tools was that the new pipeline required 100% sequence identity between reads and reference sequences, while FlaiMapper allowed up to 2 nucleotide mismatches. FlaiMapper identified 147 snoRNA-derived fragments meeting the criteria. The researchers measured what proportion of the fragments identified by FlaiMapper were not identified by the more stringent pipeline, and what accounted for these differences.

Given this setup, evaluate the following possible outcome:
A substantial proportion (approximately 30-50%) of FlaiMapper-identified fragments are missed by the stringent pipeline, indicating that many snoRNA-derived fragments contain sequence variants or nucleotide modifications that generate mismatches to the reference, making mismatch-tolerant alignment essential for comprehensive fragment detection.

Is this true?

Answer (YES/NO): NO